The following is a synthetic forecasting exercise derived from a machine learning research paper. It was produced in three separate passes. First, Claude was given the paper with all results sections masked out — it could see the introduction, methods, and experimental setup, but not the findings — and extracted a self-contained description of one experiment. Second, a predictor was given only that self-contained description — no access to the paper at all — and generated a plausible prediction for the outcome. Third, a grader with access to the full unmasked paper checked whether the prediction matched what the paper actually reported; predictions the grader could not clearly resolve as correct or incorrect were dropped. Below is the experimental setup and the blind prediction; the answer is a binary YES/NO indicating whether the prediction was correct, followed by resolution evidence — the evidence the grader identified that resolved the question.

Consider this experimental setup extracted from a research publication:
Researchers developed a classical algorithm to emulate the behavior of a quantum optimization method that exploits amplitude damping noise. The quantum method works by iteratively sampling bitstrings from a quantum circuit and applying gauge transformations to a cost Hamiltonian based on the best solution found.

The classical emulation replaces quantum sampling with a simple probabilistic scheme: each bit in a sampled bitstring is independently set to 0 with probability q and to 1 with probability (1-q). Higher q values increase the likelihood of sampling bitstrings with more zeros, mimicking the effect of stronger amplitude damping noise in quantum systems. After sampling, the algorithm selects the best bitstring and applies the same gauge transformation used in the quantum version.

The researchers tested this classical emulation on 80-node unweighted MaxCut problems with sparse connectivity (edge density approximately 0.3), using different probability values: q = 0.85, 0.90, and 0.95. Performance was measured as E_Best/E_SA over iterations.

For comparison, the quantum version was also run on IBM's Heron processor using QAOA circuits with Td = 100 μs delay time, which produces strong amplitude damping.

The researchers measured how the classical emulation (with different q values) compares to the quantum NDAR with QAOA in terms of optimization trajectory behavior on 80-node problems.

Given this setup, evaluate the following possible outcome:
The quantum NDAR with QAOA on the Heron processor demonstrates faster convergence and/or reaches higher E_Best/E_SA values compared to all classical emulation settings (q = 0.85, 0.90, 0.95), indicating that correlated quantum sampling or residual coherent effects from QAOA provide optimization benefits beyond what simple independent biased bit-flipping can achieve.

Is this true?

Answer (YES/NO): NO